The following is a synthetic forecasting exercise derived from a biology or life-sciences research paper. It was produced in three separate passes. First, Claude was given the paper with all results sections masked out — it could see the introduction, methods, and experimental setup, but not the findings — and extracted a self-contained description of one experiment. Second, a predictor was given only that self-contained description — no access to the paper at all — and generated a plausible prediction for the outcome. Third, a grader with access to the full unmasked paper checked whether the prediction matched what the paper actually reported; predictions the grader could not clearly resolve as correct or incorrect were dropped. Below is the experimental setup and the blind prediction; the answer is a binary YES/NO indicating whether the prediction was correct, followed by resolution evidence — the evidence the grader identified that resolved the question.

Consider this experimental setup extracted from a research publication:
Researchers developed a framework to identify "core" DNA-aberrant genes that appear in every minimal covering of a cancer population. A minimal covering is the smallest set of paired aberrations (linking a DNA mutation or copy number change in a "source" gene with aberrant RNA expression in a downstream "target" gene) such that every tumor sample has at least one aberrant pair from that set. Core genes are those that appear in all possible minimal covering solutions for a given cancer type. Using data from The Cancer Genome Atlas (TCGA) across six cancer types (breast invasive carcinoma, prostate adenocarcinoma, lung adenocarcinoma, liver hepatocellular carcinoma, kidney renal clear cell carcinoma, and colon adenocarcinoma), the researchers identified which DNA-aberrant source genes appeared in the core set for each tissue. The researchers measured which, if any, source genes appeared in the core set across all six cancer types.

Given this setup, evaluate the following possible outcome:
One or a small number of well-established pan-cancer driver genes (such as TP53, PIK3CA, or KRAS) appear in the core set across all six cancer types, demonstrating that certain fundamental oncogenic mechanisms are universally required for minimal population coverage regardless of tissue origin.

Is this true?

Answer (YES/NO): YES